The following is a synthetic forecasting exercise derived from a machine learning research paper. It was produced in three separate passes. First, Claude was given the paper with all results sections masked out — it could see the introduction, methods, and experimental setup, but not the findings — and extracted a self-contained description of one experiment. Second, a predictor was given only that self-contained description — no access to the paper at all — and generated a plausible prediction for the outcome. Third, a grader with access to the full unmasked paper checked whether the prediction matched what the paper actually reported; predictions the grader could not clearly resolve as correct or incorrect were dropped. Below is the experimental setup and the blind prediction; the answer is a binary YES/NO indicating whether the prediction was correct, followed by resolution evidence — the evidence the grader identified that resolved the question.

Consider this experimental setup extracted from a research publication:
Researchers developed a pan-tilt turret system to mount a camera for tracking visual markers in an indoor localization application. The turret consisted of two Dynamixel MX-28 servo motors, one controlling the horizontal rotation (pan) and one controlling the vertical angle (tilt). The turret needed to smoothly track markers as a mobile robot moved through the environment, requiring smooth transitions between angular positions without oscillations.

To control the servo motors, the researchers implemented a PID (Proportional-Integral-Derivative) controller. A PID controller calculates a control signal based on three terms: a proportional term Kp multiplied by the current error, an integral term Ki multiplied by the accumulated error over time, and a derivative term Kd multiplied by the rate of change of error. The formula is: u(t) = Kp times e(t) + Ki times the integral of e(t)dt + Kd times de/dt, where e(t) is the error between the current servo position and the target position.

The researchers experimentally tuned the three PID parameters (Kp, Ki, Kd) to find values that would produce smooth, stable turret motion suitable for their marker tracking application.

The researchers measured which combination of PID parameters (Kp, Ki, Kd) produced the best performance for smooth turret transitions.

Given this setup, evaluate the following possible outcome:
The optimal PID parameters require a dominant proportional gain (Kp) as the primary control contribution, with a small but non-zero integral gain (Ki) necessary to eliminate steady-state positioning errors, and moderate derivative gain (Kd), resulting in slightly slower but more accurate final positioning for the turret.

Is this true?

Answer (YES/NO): NO